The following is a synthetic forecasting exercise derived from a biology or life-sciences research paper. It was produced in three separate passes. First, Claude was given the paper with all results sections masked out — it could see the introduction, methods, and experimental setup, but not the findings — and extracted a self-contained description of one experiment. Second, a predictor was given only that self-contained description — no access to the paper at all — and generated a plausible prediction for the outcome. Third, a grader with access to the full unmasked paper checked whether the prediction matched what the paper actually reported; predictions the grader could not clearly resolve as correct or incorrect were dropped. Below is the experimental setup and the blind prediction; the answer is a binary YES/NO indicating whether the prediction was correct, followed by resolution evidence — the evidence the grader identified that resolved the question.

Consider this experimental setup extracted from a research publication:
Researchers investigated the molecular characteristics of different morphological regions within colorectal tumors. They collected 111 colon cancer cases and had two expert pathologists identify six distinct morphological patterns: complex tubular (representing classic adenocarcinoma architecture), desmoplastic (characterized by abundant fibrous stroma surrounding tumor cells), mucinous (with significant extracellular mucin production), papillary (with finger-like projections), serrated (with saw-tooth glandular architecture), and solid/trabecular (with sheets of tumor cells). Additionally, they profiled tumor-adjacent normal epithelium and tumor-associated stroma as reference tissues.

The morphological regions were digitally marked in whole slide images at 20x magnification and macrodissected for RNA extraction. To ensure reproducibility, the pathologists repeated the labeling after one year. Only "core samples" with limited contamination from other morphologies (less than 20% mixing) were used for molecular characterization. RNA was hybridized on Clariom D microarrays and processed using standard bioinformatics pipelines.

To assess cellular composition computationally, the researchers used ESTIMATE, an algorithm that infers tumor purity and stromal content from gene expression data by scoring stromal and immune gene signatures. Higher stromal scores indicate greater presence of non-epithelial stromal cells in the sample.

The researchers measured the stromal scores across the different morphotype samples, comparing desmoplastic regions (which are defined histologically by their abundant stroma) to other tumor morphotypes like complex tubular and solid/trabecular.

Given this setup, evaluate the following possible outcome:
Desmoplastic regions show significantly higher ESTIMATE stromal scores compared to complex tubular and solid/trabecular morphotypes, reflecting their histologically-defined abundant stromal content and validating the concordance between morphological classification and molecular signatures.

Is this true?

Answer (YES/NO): YES